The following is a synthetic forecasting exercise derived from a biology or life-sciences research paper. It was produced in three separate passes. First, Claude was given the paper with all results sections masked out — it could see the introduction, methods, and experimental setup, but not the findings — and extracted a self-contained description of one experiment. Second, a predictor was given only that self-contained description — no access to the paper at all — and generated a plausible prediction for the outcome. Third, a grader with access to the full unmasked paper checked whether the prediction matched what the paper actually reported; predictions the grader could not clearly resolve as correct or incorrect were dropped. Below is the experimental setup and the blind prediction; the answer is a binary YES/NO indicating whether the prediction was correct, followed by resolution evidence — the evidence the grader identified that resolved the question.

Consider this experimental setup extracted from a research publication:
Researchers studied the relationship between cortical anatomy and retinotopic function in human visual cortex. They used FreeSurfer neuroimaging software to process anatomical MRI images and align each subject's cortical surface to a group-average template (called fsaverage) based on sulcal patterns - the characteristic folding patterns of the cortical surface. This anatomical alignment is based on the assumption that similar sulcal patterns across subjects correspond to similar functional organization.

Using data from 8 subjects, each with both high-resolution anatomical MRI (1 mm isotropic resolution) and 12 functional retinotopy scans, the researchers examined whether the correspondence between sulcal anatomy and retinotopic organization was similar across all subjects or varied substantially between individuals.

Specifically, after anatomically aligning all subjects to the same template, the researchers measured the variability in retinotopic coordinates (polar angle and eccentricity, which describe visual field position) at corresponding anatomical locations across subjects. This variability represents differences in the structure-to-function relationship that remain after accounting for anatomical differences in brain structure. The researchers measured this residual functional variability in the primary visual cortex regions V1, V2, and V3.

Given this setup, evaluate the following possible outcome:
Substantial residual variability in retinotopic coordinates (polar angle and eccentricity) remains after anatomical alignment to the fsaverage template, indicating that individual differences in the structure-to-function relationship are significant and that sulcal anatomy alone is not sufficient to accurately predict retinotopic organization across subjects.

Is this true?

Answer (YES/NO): YES